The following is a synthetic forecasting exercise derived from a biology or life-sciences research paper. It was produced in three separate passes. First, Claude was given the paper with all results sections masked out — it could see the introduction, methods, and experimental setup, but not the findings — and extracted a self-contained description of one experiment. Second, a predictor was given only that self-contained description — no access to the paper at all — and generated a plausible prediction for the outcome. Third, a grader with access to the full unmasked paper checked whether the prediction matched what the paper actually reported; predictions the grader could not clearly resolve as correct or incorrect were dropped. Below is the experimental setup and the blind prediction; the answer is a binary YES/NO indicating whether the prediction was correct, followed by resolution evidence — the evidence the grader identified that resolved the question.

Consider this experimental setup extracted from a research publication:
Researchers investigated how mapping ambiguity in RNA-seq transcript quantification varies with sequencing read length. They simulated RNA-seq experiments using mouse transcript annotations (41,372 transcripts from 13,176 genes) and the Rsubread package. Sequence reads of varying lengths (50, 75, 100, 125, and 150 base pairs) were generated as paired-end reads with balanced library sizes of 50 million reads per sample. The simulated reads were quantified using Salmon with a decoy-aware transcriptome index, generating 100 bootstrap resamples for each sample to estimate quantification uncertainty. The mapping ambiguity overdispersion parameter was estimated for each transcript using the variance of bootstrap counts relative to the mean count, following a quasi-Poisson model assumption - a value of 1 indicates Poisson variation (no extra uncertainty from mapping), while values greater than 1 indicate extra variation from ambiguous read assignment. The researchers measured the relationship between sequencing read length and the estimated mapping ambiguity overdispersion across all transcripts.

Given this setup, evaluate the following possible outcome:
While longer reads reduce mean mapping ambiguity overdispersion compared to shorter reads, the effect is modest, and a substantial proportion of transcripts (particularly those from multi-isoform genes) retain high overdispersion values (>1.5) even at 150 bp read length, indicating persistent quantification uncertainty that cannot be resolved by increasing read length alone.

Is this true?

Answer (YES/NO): YES